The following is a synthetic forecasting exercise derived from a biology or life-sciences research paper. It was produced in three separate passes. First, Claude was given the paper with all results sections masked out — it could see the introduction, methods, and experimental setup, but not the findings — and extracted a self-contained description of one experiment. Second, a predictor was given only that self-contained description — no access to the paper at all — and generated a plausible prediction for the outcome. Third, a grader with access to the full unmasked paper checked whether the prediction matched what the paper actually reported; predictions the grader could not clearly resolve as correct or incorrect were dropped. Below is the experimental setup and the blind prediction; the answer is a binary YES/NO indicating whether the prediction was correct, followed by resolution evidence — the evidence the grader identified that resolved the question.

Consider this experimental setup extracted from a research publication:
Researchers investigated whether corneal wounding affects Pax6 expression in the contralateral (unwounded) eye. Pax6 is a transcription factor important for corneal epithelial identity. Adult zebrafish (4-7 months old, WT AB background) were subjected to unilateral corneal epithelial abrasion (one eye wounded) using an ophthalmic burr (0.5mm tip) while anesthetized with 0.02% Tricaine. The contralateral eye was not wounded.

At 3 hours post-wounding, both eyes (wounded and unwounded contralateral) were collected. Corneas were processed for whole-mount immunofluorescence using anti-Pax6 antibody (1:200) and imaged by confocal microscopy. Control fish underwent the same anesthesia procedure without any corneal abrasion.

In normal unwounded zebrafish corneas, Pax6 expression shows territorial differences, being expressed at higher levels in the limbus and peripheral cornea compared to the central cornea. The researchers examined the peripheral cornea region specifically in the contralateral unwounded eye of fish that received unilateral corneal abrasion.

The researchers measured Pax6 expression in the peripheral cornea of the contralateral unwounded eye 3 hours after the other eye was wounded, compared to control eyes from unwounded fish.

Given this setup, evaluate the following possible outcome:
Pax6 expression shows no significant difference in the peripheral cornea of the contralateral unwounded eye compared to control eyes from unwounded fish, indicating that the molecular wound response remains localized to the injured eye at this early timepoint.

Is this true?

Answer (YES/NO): NO